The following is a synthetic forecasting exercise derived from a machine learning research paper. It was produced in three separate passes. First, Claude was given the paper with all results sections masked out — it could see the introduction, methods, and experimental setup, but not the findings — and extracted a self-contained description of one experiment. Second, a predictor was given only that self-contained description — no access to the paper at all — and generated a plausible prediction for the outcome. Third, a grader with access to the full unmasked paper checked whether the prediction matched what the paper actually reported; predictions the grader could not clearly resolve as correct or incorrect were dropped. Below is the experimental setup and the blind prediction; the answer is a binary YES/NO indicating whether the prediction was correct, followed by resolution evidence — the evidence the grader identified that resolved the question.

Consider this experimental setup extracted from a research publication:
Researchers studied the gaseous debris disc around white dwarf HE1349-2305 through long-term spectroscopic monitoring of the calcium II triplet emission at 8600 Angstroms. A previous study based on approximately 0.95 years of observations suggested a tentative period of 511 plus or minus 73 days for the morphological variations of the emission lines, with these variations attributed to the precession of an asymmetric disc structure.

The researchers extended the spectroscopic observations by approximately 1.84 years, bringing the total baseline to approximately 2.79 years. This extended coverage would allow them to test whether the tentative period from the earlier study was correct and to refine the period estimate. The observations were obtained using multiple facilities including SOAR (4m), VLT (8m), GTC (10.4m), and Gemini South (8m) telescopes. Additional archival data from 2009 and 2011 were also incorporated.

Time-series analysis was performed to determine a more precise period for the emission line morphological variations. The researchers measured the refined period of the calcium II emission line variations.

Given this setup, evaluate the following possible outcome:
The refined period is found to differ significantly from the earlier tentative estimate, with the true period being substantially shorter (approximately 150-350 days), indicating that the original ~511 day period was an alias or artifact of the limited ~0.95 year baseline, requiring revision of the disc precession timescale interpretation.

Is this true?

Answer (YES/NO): NO